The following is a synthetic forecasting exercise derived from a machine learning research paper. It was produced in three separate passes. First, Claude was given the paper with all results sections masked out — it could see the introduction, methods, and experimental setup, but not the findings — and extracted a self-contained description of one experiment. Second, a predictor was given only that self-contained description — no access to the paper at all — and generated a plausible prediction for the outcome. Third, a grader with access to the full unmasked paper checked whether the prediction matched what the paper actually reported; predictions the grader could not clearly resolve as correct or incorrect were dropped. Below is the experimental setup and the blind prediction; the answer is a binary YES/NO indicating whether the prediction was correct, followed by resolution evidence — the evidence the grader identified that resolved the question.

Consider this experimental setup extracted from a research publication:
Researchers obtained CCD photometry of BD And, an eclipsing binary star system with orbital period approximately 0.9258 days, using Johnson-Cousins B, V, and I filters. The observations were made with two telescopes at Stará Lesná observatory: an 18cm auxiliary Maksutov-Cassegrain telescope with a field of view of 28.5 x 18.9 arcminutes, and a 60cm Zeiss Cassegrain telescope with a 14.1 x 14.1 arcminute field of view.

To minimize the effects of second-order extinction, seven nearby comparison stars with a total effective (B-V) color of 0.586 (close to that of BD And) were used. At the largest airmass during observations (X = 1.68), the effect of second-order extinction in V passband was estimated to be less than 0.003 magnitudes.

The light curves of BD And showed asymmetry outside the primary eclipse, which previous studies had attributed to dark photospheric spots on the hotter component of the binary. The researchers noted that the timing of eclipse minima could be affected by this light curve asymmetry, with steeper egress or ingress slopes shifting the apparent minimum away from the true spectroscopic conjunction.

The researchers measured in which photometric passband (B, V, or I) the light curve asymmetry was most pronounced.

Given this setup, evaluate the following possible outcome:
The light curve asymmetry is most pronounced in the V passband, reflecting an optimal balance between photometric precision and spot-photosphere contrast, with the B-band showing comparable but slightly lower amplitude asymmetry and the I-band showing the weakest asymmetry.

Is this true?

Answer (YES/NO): NO